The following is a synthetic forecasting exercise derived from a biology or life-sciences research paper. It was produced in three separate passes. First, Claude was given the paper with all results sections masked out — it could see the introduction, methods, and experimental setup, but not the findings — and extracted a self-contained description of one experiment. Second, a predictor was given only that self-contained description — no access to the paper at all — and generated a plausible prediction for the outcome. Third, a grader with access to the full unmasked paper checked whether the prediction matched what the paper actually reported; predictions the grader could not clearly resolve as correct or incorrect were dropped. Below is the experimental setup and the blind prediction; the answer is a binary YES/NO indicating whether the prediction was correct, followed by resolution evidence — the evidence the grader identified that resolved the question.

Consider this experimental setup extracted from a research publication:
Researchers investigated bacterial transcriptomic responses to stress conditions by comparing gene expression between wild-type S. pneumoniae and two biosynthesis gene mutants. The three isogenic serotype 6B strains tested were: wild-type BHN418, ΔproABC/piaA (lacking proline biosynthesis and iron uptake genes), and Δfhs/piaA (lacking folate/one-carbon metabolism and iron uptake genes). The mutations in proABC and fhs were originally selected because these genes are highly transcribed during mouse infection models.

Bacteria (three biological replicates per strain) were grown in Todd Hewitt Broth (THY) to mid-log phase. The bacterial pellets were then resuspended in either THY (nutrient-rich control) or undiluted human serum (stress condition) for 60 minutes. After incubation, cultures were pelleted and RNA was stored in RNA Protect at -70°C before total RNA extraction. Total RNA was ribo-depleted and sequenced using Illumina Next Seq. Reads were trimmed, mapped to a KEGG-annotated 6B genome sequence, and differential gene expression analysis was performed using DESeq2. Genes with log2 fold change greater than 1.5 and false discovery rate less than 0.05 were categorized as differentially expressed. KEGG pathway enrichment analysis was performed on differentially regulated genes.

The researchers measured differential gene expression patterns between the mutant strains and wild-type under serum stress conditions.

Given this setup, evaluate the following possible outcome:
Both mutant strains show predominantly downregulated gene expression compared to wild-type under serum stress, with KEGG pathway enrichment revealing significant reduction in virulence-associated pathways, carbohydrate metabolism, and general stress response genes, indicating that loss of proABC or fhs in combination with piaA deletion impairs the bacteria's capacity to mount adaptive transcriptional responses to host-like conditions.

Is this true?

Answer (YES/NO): NO